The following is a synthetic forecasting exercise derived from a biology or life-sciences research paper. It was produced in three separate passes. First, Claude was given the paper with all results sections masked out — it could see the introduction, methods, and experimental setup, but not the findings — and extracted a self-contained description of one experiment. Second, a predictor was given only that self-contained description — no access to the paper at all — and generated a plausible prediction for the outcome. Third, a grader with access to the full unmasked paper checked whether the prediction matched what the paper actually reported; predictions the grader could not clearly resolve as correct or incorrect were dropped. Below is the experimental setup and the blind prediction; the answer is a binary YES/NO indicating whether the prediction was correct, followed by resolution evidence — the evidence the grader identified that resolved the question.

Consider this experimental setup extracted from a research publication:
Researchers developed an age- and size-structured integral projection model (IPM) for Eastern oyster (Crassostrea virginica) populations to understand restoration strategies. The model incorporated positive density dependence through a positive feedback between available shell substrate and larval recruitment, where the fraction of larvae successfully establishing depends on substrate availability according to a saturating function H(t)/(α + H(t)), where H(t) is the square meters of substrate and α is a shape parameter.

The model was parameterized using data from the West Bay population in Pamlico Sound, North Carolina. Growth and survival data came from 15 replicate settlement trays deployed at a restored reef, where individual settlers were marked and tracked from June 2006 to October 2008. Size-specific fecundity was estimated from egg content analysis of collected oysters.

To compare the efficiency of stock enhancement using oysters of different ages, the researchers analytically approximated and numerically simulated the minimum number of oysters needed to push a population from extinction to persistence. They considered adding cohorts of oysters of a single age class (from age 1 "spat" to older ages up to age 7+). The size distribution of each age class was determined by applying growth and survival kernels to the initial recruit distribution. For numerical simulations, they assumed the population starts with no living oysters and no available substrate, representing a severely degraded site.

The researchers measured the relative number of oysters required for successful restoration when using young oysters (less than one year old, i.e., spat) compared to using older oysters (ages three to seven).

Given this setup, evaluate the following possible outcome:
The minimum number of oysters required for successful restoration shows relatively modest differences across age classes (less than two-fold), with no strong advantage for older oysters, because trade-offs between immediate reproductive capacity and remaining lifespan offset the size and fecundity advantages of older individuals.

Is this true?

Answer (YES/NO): NO